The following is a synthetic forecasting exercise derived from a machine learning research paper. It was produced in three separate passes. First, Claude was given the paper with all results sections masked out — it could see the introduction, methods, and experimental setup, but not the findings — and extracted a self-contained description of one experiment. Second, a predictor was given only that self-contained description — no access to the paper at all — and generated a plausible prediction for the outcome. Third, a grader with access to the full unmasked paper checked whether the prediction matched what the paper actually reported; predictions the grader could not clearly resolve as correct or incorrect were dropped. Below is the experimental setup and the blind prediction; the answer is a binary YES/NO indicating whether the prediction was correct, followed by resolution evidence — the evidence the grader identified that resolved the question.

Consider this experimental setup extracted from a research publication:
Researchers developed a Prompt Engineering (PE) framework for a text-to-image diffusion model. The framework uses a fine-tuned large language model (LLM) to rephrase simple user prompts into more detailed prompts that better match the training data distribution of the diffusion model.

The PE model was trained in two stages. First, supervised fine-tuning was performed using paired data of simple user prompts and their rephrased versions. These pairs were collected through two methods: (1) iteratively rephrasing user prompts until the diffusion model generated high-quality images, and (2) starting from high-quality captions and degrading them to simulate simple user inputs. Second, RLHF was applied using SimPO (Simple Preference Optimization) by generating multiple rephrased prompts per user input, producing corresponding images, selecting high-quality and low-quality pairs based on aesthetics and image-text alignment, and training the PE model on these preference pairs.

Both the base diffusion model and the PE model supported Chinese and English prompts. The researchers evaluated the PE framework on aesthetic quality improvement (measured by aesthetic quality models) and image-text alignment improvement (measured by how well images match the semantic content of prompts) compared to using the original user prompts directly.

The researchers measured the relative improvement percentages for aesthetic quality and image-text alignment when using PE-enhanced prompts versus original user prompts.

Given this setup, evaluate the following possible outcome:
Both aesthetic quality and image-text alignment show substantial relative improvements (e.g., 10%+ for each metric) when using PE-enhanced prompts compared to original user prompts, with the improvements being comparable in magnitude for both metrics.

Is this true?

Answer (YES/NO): NO